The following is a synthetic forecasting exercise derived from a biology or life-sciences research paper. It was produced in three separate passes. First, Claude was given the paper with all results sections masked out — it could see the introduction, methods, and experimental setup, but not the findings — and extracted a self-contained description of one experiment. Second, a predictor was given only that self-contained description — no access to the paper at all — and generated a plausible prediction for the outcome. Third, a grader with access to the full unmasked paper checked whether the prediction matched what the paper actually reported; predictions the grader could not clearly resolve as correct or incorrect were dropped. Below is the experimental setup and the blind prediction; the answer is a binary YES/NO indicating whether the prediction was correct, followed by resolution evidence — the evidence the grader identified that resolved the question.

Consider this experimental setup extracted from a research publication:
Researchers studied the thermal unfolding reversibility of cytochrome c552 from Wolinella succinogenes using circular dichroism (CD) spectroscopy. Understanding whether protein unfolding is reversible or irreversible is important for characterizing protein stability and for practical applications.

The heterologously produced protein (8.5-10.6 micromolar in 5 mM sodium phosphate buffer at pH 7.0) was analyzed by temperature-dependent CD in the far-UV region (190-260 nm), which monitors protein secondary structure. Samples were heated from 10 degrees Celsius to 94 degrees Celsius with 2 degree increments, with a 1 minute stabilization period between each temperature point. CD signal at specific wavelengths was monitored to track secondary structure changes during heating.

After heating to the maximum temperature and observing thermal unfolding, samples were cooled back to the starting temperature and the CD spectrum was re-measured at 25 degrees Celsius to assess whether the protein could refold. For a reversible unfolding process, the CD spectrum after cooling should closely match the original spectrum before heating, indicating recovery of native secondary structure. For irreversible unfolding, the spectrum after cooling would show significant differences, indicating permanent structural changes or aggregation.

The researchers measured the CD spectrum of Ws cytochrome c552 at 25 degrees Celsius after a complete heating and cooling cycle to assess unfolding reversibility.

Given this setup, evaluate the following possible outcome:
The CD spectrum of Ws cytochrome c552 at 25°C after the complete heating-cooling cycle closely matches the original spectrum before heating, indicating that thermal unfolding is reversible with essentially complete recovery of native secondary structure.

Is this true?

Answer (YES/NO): NO